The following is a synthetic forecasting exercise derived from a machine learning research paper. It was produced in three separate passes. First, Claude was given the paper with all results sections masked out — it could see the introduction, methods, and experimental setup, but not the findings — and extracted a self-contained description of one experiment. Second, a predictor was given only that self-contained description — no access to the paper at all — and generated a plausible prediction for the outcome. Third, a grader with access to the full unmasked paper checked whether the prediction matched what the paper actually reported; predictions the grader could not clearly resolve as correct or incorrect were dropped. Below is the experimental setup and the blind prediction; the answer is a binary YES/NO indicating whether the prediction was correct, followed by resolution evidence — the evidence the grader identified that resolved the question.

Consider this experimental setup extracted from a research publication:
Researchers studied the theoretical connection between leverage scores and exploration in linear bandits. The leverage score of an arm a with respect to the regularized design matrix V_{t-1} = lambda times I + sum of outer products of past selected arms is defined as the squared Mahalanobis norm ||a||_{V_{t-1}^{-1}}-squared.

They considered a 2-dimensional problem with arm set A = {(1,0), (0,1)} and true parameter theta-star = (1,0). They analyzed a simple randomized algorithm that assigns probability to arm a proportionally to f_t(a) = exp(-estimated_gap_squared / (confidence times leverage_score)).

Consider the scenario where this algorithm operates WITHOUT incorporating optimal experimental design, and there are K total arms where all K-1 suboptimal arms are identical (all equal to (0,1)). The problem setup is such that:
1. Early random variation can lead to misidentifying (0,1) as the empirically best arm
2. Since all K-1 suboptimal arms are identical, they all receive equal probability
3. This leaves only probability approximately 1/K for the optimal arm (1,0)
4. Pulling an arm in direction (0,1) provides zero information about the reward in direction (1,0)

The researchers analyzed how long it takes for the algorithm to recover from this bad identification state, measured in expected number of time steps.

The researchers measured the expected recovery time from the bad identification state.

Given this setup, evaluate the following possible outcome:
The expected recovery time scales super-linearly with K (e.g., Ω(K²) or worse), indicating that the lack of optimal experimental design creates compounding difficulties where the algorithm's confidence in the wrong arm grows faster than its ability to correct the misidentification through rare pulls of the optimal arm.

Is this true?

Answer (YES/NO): NO